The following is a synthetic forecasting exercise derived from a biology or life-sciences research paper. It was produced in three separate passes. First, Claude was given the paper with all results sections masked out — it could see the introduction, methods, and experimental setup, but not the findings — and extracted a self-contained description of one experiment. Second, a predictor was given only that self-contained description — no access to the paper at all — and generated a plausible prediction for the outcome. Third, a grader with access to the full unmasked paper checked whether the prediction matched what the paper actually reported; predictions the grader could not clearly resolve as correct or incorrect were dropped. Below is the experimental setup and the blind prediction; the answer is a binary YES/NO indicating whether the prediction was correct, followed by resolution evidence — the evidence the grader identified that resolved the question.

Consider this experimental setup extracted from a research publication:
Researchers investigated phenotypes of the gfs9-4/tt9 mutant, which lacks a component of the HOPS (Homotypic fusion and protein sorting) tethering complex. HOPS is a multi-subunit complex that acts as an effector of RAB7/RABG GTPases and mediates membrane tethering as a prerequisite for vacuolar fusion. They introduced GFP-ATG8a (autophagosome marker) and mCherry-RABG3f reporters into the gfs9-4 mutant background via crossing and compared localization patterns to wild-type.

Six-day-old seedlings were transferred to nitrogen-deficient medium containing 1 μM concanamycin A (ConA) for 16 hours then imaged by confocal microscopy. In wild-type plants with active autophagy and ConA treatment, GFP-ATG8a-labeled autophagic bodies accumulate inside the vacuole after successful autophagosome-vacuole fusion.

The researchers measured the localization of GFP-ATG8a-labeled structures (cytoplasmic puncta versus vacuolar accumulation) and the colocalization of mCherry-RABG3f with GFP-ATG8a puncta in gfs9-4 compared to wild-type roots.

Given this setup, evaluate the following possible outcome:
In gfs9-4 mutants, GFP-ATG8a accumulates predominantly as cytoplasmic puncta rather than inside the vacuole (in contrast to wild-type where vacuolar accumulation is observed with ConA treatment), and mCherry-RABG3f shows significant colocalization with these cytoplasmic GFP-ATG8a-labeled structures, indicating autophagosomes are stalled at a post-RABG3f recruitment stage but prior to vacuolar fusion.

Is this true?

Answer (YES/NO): YES